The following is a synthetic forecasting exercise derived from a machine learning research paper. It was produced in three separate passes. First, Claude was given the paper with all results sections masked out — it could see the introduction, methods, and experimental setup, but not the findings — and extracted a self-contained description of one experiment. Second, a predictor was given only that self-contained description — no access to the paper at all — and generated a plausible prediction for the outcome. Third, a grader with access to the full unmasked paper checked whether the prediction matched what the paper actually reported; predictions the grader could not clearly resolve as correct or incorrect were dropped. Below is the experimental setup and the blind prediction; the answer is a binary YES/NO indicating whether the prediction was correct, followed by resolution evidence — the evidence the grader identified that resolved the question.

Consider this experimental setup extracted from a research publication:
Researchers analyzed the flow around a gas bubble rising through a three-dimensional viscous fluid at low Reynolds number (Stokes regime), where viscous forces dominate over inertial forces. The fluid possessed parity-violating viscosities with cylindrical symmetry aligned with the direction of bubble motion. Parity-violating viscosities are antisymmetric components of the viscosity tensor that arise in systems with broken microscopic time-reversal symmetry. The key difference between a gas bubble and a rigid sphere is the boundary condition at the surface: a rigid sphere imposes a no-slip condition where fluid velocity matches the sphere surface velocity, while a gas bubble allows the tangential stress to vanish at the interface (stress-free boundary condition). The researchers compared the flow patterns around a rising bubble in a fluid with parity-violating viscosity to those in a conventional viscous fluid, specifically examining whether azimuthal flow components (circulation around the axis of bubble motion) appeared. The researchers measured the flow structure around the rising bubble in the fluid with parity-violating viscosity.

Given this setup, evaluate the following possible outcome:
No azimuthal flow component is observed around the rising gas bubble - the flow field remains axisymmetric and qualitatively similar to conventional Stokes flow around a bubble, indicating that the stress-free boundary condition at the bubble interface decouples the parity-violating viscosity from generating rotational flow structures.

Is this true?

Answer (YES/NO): NO